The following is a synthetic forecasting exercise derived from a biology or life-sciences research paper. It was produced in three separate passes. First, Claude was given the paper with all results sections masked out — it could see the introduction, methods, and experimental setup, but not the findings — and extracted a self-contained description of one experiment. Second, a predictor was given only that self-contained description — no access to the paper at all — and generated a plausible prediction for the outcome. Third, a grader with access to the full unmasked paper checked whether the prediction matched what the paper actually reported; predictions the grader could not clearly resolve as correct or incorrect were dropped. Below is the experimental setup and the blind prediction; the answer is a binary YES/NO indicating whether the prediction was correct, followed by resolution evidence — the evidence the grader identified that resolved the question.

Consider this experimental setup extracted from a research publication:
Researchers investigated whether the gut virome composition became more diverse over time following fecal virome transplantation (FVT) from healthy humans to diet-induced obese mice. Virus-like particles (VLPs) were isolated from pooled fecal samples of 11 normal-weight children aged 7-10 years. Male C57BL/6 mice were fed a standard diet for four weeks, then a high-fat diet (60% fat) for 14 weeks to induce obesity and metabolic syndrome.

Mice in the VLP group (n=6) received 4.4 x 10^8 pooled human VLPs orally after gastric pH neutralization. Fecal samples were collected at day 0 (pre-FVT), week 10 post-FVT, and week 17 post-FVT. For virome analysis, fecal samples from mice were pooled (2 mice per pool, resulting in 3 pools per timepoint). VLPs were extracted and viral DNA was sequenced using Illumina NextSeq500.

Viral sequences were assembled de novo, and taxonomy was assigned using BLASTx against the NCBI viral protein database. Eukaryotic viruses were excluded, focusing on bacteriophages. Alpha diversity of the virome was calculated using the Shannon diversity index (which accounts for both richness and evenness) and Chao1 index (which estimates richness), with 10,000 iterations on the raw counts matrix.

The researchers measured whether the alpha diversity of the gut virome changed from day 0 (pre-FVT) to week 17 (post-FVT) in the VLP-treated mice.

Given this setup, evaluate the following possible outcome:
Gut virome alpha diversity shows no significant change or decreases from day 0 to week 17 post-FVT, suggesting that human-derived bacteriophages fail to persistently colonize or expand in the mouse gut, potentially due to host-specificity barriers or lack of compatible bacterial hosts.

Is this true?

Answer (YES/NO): NO